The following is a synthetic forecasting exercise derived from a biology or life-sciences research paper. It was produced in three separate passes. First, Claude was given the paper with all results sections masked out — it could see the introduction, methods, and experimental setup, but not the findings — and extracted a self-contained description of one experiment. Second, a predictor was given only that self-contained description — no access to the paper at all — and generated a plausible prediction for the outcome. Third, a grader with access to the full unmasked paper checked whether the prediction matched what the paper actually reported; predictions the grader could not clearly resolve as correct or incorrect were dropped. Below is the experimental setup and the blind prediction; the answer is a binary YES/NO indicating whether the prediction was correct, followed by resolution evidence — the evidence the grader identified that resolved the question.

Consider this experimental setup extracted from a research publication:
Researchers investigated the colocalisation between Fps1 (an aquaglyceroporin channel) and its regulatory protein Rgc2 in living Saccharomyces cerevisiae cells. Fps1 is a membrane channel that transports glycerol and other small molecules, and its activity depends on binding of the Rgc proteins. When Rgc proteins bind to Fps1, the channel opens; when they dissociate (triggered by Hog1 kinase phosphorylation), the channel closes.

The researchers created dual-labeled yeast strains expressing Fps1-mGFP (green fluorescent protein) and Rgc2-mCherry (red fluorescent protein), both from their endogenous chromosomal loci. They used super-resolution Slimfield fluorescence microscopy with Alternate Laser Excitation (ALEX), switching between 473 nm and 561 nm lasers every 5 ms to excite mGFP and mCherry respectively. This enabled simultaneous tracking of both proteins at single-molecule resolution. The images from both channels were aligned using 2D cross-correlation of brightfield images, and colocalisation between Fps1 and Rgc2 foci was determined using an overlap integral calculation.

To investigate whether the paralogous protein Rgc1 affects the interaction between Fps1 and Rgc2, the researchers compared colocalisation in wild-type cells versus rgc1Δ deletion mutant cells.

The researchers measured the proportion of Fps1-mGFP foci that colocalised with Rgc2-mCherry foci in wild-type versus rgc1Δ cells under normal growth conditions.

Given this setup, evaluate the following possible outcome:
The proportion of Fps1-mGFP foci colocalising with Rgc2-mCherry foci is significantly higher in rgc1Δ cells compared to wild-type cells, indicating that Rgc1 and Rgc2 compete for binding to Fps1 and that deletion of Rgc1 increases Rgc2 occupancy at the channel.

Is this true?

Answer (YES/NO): NO